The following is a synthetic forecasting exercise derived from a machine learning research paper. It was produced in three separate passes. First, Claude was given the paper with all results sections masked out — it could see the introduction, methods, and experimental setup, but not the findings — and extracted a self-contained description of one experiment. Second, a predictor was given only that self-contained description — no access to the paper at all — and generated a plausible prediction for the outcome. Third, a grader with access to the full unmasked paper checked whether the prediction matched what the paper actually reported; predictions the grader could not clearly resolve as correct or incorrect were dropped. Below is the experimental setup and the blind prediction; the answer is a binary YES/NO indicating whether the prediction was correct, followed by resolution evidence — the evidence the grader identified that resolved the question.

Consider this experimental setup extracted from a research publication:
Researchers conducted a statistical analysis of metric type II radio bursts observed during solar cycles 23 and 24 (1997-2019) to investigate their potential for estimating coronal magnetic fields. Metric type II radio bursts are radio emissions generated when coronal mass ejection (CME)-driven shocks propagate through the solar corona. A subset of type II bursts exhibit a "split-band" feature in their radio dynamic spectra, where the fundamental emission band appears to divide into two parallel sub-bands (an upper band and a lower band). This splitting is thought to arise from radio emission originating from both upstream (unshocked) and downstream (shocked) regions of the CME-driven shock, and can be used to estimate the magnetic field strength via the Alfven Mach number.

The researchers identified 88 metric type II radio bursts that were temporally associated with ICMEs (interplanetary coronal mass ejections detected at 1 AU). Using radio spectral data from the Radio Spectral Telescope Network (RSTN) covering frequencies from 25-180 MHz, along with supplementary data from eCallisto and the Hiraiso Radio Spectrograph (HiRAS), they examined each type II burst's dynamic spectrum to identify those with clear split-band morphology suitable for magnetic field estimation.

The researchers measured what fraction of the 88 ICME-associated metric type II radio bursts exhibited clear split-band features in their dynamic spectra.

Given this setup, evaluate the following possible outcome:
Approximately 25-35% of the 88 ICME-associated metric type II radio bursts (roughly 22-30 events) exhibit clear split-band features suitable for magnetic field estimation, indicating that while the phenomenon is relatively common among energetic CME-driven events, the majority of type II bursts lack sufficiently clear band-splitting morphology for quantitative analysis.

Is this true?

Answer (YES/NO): NO